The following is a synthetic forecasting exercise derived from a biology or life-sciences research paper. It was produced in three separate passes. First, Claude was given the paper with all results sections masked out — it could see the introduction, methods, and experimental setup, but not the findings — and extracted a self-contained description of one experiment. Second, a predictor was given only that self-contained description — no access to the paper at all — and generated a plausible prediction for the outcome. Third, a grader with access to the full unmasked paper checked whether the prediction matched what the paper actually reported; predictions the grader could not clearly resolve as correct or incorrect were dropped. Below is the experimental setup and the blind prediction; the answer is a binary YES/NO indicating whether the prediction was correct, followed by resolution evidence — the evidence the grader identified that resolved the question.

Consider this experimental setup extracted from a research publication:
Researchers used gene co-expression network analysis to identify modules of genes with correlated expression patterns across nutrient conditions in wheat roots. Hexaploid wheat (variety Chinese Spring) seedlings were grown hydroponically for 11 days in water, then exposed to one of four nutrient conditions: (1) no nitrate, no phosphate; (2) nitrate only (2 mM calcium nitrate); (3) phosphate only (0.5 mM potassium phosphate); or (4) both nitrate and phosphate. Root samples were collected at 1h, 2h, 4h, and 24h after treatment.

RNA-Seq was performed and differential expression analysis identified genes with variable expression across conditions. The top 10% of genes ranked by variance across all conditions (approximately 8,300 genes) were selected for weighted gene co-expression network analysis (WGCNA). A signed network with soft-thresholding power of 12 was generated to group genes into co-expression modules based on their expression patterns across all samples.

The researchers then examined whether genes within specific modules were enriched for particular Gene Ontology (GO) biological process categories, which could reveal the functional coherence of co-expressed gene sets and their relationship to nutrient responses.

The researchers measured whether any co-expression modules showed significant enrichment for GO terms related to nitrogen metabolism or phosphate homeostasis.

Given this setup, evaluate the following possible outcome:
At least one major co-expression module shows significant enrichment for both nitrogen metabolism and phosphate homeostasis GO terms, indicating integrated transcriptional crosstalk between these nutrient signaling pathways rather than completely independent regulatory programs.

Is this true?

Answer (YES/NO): NO